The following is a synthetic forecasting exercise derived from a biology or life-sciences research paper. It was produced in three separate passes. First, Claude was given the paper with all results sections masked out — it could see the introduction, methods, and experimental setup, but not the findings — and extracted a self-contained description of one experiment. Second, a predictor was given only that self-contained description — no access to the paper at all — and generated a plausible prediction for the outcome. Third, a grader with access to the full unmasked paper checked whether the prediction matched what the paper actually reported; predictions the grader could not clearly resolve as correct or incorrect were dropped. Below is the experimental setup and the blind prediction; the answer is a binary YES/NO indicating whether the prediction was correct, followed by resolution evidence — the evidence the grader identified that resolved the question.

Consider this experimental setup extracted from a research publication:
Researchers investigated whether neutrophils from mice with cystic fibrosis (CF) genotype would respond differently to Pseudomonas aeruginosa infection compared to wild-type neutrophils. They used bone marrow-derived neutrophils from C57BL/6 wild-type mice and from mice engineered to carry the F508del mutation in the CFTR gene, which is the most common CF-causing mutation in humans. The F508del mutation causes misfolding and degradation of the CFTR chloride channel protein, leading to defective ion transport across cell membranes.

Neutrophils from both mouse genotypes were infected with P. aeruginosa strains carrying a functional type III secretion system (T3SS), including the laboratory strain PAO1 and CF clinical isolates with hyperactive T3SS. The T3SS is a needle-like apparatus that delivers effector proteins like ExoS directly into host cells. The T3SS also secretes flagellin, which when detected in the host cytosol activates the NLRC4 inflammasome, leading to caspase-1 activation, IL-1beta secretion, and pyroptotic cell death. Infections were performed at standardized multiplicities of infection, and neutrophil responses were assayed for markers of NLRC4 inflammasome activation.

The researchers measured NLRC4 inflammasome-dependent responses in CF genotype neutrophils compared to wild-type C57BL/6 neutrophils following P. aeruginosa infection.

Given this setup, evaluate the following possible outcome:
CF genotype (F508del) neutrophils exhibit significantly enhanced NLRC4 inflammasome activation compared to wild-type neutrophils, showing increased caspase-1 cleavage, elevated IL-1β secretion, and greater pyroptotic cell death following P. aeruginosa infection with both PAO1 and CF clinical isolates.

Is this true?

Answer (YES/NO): NO